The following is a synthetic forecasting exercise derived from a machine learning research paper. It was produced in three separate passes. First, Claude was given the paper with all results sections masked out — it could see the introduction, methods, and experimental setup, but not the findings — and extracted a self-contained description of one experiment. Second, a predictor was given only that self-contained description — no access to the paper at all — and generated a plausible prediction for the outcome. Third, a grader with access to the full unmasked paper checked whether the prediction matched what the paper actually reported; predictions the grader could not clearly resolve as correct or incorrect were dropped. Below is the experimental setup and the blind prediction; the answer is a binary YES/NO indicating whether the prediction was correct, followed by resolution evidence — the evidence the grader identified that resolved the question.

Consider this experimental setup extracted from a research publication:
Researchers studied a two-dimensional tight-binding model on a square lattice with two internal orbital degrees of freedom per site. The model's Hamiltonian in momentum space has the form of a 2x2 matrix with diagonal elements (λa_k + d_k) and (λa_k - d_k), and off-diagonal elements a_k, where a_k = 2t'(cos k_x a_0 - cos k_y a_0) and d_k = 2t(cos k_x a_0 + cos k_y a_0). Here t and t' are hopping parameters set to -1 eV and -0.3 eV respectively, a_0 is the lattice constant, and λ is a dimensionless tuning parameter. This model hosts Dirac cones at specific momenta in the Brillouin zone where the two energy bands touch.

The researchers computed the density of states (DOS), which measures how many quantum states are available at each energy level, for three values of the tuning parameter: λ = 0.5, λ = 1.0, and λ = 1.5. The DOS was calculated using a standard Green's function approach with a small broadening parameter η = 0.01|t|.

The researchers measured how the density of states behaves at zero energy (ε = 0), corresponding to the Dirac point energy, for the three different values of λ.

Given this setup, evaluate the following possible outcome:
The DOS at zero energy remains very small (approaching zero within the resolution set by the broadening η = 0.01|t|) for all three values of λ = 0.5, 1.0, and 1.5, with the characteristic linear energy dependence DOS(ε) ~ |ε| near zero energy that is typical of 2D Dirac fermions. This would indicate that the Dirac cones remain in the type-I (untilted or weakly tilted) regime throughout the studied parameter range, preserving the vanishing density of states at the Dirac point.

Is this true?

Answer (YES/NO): NO